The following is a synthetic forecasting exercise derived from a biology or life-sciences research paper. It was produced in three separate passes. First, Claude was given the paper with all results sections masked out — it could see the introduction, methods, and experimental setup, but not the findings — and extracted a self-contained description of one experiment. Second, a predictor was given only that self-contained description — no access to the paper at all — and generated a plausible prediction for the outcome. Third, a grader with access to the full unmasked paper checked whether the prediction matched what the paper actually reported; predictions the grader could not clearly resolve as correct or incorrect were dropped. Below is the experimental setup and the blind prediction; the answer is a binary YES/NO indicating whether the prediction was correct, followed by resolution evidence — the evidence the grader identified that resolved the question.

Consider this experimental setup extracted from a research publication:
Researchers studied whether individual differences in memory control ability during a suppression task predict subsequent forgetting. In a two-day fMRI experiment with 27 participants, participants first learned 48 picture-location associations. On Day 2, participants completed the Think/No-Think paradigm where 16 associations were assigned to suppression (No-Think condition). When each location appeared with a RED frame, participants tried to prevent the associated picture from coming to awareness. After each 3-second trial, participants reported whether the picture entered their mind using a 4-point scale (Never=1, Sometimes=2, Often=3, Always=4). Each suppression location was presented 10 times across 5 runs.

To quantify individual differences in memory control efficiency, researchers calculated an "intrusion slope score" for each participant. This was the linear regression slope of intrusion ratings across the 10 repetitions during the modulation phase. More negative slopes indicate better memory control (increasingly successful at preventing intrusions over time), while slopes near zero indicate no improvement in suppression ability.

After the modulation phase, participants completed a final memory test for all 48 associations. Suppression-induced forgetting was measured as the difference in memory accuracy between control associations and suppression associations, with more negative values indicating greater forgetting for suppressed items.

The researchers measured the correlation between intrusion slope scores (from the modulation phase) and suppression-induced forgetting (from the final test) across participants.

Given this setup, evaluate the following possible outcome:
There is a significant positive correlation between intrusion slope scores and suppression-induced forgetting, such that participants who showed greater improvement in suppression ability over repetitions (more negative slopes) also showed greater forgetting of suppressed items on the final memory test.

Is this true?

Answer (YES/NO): YES